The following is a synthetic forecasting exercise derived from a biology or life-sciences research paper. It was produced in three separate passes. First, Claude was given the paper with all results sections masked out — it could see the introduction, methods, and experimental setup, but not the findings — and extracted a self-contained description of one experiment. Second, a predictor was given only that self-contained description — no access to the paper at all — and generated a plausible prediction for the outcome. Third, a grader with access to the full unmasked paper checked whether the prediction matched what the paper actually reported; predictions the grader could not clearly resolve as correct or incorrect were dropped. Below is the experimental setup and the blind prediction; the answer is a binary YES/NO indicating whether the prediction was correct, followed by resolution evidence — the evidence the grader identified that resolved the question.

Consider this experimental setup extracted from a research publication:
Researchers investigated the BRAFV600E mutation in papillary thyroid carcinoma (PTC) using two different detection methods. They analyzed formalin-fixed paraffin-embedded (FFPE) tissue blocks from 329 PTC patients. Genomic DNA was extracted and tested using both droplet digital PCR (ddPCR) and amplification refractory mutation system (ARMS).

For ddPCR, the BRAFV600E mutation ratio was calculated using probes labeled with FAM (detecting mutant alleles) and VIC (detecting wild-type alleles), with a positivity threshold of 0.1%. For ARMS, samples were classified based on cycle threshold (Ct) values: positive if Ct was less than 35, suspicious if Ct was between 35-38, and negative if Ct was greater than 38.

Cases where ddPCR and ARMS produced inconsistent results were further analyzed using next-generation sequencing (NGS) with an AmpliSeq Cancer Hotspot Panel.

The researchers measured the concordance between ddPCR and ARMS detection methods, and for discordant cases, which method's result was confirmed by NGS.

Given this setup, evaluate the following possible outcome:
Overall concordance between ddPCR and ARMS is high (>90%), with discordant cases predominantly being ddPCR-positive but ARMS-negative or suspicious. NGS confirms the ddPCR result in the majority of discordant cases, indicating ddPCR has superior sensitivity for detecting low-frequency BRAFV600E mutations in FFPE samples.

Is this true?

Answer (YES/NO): YES